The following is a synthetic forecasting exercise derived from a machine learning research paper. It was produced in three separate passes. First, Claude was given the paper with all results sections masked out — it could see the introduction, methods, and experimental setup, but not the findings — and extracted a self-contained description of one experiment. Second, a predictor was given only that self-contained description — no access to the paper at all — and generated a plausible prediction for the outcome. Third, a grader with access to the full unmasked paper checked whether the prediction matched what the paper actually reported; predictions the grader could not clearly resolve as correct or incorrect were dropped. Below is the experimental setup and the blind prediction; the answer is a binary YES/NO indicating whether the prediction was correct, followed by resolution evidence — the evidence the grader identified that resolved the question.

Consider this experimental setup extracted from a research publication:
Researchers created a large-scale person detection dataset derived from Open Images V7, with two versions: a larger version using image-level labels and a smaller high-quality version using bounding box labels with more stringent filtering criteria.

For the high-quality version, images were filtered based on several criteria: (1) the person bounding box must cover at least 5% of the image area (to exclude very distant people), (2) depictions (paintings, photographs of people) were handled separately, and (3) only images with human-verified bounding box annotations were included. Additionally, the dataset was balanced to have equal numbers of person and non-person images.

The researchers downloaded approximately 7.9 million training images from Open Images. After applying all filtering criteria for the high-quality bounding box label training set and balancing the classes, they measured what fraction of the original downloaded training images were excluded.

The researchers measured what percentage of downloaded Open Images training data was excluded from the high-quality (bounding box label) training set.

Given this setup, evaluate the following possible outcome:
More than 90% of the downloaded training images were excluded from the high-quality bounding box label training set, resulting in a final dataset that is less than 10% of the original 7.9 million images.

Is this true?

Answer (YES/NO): NO